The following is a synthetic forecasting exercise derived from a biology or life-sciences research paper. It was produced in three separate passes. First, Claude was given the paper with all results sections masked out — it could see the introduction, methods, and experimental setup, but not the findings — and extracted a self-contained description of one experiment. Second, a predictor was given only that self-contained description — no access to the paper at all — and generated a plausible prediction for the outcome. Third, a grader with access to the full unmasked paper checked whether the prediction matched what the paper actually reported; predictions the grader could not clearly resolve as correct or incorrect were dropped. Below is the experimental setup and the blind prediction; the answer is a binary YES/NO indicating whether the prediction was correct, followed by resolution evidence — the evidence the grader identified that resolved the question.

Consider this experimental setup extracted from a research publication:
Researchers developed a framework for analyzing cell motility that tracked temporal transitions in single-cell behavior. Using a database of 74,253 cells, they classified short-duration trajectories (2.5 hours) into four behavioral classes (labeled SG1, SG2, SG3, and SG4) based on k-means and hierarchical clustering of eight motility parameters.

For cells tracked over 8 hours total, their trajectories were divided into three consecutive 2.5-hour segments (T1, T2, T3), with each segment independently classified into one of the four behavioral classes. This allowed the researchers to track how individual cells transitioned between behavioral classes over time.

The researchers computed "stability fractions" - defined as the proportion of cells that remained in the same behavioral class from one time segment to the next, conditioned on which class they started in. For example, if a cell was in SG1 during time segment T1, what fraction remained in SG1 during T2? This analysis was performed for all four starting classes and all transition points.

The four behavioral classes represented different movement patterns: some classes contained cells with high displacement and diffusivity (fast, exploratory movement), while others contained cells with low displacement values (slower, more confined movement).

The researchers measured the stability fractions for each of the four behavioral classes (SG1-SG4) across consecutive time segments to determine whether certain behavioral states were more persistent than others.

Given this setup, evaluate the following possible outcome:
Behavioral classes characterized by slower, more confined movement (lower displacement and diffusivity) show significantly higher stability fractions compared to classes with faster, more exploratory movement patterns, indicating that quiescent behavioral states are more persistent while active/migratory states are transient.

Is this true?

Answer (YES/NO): NO